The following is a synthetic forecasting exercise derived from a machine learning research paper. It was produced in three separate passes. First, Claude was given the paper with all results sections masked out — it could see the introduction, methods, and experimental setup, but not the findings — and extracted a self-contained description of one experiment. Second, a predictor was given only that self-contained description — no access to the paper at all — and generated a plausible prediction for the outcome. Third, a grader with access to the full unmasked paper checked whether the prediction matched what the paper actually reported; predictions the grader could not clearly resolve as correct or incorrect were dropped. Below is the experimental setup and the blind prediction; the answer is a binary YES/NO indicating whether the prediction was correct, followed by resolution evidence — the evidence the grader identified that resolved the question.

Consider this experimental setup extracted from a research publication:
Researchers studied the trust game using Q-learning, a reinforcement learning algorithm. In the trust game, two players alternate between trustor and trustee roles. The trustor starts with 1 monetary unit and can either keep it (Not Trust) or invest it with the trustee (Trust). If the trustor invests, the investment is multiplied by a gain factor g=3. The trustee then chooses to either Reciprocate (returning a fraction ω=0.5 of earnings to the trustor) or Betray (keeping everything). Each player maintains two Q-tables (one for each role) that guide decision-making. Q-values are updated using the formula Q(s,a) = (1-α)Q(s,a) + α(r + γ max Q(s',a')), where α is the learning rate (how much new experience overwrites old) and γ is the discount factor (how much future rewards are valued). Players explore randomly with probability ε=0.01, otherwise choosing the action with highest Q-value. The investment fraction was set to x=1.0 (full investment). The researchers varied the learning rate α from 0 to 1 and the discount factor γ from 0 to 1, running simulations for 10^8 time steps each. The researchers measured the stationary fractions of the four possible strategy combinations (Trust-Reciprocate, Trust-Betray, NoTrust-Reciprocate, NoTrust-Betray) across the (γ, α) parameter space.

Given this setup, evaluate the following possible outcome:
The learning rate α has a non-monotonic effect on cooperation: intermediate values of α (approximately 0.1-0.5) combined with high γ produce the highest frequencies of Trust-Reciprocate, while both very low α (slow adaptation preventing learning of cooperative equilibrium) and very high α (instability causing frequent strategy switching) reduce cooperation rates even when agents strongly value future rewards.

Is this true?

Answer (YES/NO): NO